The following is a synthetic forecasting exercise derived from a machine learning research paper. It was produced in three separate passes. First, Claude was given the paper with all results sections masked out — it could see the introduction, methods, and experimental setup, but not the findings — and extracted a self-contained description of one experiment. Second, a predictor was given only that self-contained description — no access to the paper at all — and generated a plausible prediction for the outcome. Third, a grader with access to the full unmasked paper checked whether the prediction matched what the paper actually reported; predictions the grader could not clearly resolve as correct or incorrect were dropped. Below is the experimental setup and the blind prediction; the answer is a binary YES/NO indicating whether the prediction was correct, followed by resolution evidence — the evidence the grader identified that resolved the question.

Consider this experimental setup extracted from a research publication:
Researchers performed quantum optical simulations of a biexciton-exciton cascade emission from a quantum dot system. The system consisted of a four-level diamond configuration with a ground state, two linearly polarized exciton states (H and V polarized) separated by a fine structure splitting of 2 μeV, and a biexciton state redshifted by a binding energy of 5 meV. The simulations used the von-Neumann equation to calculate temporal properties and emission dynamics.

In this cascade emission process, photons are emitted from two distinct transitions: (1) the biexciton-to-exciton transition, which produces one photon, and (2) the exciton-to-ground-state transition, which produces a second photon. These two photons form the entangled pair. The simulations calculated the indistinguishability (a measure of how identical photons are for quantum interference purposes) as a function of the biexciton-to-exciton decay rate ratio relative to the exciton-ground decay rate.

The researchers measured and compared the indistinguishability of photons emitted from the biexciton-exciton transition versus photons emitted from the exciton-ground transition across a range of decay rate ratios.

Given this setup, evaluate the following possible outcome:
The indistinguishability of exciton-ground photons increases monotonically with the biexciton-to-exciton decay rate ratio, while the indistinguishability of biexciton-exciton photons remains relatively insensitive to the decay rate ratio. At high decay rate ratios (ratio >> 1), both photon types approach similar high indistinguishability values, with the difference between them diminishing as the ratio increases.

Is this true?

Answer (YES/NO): NO